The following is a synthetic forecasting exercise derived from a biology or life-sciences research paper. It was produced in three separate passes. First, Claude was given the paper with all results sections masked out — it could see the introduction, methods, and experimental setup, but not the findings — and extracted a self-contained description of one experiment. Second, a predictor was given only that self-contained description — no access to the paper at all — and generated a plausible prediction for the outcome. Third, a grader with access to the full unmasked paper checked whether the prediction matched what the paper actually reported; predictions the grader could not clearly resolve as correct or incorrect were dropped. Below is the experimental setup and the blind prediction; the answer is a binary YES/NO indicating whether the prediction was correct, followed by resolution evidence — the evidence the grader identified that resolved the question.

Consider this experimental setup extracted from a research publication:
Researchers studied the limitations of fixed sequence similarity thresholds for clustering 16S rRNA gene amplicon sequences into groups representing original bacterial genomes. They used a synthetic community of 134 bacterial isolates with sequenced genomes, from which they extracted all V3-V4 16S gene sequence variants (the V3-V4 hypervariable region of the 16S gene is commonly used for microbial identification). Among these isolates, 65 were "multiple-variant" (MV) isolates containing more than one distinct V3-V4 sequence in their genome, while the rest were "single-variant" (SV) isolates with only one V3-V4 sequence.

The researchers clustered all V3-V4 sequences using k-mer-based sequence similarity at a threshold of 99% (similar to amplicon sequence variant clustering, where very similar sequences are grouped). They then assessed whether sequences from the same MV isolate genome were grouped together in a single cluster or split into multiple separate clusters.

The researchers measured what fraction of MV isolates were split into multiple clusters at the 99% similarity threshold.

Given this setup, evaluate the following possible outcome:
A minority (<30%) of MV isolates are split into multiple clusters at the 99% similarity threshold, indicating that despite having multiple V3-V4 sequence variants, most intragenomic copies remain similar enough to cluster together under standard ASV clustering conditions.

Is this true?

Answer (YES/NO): NO